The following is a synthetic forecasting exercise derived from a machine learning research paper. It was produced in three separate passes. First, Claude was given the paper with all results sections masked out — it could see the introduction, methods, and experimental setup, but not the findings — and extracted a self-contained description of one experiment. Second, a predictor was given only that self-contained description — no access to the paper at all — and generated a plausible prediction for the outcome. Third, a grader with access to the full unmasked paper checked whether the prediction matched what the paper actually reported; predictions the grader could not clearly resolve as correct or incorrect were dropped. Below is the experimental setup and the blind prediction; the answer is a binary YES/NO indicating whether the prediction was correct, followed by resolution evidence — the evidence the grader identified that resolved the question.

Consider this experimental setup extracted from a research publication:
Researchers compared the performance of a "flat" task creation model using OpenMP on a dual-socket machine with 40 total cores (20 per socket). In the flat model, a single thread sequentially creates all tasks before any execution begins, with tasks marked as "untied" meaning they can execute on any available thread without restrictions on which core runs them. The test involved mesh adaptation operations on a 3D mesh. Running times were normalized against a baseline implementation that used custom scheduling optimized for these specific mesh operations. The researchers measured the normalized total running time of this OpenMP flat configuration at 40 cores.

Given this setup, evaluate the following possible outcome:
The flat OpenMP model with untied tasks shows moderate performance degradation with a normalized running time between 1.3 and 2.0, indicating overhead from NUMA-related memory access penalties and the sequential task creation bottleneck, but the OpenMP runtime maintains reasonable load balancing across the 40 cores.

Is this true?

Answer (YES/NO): NO